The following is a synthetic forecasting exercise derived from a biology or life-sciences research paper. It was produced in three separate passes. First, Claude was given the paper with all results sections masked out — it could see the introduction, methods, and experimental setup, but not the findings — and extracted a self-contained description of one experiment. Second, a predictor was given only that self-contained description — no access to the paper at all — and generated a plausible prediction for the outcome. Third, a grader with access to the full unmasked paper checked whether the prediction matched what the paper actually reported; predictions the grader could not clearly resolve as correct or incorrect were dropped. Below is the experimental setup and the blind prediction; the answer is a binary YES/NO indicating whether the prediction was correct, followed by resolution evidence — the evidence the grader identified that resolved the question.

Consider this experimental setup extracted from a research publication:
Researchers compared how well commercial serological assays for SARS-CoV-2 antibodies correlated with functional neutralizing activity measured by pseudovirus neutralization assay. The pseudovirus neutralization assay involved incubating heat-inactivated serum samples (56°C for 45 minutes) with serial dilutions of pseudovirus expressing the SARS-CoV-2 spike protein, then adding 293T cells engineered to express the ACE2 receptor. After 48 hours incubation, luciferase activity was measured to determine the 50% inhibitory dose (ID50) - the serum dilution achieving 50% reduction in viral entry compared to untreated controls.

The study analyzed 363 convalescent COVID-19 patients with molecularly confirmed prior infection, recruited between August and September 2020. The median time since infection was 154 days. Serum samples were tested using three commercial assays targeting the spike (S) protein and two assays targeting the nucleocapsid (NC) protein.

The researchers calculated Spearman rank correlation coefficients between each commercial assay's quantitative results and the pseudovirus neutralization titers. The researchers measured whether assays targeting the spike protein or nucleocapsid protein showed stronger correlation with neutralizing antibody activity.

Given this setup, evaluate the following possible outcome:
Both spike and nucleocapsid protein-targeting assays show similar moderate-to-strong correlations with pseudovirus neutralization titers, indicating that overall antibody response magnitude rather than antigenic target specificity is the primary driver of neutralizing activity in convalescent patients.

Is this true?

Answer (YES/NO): NO